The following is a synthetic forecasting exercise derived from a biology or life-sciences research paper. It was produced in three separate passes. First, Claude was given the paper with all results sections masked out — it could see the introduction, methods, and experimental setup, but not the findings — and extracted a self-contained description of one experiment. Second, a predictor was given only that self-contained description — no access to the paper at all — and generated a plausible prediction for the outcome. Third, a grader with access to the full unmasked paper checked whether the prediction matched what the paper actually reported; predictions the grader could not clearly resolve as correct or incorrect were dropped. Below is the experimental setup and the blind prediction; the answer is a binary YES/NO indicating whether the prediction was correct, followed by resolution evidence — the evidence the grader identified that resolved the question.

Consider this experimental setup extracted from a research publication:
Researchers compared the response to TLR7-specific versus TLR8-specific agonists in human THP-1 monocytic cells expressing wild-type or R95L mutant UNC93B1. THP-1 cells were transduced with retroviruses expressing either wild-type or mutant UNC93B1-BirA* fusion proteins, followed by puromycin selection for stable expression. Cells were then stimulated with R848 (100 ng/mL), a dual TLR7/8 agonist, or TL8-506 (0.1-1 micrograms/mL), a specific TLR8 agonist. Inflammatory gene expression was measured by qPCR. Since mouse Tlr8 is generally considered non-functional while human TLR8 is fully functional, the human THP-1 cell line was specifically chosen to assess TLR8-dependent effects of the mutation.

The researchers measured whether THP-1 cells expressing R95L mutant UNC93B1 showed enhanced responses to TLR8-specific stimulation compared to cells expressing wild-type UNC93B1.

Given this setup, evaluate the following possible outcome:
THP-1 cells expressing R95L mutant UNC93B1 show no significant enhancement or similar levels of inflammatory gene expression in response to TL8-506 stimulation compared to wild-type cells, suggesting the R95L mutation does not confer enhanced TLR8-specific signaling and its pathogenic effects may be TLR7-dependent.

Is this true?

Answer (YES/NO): NO